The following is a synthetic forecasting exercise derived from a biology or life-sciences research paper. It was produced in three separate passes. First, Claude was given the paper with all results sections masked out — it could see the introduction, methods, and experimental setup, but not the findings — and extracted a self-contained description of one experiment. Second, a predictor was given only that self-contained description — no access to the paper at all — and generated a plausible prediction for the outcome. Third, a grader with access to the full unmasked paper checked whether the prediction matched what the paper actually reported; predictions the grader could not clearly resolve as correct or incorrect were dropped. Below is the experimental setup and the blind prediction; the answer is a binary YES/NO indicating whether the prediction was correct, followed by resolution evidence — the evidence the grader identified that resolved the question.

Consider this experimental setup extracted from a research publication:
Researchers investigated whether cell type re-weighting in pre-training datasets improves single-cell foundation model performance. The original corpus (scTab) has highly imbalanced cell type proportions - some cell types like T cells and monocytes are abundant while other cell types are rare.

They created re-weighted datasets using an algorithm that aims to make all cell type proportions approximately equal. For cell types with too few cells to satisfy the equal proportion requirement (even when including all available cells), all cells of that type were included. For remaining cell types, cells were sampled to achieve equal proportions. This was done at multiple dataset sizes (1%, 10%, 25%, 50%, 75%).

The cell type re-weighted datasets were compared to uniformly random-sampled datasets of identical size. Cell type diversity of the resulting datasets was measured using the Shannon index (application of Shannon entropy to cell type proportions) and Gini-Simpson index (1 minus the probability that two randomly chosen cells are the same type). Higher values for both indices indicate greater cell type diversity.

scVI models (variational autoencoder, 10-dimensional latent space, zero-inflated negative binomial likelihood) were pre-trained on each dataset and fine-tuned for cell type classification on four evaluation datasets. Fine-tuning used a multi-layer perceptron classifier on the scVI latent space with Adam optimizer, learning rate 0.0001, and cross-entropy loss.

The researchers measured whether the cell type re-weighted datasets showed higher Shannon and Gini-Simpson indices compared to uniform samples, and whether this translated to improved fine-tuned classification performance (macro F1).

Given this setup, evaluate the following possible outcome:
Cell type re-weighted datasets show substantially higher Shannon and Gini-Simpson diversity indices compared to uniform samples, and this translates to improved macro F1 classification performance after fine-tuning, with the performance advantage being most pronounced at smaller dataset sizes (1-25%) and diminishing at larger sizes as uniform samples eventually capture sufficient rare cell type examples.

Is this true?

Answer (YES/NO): NO